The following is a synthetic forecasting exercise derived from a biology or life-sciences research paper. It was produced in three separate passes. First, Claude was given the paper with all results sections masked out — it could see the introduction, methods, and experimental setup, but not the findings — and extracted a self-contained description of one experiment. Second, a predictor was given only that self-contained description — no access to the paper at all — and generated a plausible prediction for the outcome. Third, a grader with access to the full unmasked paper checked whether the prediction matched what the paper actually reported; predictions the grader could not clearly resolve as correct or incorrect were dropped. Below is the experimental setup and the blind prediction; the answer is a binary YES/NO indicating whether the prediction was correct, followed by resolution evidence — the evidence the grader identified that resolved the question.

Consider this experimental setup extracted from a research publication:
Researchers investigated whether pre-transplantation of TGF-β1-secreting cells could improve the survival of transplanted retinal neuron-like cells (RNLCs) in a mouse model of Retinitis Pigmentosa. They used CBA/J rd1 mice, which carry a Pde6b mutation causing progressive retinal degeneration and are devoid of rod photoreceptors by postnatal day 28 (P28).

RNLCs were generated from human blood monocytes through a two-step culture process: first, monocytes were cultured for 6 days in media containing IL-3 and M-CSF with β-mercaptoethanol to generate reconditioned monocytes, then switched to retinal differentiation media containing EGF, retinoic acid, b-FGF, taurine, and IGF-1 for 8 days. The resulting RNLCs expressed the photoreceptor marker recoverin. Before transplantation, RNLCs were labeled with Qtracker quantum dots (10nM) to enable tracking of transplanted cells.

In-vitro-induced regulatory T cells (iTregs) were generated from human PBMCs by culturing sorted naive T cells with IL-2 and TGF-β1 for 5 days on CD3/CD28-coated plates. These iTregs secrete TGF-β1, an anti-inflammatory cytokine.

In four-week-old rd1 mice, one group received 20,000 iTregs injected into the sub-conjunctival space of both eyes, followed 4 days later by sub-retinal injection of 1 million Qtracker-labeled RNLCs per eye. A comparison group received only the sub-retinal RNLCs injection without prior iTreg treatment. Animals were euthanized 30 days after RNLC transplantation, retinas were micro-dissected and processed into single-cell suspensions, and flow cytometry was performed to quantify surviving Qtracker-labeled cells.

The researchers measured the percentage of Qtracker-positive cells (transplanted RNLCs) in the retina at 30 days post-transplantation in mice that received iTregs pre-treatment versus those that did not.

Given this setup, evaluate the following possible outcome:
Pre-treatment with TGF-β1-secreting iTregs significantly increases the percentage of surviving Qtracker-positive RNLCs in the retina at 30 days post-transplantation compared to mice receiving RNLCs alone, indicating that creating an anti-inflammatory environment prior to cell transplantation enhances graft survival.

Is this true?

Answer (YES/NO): YES